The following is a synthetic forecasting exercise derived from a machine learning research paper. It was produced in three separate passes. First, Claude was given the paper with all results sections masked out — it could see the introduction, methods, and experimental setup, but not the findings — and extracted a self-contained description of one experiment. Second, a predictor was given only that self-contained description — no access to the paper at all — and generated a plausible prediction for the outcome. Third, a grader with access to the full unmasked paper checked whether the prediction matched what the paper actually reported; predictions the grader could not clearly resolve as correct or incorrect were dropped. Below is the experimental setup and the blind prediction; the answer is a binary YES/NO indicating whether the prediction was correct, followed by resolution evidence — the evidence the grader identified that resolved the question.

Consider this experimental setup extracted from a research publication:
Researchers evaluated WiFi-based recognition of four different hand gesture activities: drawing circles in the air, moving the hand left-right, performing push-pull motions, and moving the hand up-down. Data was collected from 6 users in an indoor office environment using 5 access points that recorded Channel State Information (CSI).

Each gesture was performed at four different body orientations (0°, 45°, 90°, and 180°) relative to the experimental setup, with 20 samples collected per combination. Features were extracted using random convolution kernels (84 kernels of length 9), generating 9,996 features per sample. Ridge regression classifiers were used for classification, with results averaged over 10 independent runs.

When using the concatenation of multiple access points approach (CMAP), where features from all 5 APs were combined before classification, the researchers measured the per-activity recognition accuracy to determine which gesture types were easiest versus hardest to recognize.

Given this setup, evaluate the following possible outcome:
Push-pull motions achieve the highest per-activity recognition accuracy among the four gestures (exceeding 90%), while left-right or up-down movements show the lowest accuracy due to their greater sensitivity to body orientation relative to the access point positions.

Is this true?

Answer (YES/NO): NO